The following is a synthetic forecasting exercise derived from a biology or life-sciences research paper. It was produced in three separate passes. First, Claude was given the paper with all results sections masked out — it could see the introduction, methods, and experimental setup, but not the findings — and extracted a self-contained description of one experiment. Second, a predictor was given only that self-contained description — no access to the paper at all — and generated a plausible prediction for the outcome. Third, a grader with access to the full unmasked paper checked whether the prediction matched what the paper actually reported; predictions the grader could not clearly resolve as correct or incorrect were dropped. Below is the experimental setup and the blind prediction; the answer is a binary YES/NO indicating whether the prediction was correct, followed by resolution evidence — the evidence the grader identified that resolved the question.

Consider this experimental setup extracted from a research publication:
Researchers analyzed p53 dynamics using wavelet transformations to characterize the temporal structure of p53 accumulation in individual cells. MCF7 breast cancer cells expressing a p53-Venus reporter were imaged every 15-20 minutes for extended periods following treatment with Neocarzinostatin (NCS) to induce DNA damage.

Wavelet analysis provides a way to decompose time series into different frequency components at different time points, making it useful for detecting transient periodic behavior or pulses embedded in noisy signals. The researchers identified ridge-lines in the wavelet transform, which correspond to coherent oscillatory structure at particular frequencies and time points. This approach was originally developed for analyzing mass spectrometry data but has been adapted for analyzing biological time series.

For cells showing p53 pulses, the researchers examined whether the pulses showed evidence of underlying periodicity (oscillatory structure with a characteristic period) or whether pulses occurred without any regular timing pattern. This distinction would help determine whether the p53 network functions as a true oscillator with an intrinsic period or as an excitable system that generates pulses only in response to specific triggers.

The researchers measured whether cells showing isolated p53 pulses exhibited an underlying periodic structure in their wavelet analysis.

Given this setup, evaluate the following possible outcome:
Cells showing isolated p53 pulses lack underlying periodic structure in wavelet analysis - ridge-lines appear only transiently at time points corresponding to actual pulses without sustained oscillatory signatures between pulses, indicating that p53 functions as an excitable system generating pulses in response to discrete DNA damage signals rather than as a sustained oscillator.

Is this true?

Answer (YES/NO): YES